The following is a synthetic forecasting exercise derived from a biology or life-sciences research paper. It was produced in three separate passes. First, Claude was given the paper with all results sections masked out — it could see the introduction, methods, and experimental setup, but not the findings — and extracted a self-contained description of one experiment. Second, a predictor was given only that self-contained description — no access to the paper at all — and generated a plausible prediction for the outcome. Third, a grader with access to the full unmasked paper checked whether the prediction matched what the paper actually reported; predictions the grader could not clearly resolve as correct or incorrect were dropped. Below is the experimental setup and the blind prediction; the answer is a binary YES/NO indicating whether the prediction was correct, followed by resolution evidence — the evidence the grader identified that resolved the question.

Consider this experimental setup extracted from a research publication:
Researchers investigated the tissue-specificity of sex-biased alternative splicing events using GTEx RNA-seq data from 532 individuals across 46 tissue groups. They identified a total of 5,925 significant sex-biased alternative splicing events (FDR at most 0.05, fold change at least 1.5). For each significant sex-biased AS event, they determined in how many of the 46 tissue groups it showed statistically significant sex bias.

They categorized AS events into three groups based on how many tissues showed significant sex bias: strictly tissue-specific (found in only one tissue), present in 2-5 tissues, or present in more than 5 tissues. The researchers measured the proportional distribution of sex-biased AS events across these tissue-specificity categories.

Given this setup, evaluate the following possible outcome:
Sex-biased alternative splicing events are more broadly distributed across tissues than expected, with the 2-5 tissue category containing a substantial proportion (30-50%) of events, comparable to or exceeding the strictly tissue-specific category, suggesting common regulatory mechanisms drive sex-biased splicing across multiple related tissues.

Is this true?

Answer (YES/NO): NO